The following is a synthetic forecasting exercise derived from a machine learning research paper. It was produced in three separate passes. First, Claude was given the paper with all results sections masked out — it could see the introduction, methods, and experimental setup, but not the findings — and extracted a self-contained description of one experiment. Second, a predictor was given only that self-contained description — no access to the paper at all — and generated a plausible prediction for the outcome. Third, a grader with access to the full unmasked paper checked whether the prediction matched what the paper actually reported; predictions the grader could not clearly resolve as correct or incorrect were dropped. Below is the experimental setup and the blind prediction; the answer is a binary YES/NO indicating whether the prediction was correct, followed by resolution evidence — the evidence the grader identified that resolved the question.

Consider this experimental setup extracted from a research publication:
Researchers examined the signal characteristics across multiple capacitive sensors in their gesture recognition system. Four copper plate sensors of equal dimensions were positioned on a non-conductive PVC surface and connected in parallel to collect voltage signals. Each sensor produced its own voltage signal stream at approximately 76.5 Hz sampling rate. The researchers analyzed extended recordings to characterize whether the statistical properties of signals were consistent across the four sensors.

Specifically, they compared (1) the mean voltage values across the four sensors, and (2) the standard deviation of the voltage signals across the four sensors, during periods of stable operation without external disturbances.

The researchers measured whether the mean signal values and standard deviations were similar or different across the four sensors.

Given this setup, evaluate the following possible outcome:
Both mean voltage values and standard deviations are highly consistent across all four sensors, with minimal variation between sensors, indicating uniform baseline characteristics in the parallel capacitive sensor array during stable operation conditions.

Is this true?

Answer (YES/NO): NO